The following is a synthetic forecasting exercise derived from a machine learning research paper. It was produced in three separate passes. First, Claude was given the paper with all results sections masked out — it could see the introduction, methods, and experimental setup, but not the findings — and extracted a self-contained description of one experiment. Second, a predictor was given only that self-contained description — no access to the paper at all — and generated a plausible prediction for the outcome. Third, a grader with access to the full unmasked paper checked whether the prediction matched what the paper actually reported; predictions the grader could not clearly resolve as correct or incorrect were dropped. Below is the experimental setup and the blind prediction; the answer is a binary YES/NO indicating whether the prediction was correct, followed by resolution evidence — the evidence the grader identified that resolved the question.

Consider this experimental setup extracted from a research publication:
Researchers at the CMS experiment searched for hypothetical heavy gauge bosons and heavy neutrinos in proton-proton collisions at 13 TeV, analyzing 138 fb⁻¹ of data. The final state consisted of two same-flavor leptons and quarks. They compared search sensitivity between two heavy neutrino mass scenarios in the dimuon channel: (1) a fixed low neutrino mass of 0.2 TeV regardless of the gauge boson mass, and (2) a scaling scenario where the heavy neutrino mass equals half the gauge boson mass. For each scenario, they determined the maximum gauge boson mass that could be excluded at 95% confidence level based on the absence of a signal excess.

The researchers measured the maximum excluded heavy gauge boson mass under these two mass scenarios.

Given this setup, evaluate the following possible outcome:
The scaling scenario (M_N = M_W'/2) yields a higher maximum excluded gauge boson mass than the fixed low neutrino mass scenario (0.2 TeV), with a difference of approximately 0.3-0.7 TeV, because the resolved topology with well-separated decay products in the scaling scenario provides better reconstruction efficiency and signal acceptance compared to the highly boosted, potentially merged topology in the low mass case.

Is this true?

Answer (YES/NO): NO